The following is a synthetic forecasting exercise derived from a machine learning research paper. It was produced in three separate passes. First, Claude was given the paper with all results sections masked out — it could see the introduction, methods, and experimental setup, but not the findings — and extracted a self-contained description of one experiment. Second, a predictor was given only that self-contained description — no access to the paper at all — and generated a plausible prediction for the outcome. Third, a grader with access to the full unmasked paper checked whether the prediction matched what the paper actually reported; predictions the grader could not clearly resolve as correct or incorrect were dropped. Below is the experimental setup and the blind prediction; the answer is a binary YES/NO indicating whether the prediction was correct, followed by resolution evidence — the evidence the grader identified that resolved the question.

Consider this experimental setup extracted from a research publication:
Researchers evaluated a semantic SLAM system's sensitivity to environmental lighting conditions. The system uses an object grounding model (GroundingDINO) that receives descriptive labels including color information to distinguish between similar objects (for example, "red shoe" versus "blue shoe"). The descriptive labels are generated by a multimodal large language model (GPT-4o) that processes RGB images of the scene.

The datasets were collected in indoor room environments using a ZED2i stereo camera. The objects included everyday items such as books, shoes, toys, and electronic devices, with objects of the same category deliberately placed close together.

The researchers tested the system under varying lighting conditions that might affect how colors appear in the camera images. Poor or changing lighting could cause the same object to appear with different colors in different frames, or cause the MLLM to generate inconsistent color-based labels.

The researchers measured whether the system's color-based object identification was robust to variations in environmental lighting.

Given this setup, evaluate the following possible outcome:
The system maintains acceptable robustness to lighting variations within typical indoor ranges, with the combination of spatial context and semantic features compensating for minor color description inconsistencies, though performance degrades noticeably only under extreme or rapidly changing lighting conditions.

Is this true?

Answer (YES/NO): NO